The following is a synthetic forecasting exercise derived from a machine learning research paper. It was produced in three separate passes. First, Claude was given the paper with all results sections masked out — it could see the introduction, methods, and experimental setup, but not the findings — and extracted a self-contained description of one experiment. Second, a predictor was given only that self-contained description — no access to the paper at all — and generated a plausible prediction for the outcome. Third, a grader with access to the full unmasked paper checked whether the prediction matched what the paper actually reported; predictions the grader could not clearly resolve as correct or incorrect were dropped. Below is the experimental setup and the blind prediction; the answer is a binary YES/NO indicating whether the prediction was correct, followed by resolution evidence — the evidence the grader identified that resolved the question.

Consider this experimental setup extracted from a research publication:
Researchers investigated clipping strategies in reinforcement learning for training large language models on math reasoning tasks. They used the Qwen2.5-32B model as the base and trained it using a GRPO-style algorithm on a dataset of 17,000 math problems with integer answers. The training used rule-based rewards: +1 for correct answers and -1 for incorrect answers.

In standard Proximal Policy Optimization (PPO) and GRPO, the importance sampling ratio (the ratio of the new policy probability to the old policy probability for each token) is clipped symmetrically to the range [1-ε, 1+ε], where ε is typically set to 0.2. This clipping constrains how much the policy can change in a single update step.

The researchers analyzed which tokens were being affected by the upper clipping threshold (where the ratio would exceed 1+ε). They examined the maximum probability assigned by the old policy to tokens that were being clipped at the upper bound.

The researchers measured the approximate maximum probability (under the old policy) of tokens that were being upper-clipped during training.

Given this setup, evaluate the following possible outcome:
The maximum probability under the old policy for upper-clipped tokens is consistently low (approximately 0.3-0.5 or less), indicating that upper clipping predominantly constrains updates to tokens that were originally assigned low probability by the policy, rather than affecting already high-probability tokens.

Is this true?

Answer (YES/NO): NO